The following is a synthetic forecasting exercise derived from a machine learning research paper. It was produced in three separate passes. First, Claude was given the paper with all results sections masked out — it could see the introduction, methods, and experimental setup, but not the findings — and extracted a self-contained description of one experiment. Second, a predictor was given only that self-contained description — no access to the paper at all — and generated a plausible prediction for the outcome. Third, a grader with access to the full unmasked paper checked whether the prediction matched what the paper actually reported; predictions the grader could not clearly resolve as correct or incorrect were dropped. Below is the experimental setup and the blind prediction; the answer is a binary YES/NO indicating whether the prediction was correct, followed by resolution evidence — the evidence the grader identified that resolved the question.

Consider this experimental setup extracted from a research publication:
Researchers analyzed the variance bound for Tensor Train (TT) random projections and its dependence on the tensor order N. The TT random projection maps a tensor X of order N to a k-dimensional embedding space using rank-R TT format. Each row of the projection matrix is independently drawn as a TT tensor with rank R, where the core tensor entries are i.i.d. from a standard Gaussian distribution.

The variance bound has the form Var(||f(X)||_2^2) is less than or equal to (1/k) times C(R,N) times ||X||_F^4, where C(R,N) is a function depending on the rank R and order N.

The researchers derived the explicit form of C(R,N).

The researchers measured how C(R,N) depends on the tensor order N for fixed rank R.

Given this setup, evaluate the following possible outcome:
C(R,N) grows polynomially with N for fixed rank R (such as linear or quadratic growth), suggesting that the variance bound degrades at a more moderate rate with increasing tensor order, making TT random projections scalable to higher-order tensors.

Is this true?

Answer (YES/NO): NO